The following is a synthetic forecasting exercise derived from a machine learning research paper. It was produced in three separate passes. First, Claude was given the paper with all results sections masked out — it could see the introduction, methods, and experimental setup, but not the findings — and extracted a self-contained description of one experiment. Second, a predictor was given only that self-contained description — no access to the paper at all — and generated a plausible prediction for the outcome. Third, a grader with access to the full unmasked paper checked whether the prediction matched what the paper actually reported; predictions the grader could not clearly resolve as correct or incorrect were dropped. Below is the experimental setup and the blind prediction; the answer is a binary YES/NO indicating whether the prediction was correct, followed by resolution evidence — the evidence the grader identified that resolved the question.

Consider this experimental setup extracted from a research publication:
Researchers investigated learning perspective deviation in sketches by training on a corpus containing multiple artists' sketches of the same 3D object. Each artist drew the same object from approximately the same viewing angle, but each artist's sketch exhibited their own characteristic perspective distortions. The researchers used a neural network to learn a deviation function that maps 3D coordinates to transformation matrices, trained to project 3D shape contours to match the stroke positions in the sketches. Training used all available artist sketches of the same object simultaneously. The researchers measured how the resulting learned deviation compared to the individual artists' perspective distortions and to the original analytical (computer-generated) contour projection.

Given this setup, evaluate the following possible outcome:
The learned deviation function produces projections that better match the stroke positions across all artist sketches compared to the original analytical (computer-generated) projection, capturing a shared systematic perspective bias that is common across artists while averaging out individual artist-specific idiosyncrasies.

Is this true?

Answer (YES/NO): NO